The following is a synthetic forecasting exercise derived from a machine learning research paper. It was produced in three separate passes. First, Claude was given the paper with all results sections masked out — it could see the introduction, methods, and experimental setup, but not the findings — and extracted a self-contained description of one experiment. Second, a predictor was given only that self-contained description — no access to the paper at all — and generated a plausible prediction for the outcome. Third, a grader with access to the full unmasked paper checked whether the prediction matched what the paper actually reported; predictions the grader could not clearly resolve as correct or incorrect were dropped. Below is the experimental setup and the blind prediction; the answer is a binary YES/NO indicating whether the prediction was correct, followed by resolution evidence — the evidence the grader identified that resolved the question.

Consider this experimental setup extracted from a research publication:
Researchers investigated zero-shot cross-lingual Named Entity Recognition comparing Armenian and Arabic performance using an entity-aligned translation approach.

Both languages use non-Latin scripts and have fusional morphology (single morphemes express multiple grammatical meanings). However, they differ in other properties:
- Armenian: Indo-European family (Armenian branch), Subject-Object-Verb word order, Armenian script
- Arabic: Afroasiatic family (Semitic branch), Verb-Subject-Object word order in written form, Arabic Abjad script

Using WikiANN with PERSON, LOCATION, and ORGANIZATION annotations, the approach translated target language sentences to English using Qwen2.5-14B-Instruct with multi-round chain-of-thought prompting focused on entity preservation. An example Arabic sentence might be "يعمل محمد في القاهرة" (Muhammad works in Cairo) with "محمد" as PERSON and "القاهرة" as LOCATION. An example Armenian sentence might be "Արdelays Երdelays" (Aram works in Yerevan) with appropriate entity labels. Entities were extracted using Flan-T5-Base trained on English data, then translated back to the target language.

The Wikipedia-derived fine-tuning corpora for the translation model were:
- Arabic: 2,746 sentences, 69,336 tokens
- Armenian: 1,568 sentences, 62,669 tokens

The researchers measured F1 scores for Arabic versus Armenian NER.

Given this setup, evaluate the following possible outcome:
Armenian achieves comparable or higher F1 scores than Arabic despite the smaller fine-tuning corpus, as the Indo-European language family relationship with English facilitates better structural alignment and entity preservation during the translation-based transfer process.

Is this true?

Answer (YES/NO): YES